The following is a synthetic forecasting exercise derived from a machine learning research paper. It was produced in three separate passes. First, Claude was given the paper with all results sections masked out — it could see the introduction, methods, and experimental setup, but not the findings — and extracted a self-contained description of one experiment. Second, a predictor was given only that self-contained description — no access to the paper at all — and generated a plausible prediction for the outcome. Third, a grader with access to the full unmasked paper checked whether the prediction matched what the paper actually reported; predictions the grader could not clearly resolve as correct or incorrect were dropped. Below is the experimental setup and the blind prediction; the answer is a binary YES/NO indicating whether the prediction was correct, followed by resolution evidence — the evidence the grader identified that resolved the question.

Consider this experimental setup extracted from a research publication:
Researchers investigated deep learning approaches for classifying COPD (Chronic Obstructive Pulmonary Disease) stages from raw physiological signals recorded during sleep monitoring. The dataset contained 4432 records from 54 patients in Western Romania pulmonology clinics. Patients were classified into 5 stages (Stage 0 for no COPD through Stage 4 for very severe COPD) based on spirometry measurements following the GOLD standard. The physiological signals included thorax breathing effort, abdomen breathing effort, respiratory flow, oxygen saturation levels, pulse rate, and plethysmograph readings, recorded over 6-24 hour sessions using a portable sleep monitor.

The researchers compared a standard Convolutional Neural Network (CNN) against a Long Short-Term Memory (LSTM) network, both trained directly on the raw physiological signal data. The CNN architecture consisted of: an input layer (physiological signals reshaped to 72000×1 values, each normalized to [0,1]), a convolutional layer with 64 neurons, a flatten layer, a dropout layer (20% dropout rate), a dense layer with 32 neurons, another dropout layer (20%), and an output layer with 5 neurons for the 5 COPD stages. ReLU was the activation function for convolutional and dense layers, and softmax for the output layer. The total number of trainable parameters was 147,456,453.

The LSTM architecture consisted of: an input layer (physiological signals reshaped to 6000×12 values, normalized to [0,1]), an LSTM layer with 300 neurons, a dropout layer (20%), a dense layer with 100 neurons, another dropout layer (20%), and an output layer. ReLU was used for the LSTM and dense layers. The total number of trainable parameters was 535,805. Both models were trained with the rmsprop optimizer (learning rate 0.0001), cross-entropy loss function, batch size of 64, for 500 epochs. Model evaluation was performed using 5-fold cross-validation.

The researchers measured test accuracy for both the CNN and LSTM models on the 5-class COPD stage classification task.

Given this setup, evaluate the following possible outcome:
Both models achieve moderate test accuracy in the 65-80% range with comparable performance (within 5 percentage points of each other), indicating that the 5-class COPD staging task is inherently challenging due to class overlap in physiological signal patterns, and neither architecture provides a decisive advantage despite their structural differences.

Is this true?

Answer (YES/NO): NO